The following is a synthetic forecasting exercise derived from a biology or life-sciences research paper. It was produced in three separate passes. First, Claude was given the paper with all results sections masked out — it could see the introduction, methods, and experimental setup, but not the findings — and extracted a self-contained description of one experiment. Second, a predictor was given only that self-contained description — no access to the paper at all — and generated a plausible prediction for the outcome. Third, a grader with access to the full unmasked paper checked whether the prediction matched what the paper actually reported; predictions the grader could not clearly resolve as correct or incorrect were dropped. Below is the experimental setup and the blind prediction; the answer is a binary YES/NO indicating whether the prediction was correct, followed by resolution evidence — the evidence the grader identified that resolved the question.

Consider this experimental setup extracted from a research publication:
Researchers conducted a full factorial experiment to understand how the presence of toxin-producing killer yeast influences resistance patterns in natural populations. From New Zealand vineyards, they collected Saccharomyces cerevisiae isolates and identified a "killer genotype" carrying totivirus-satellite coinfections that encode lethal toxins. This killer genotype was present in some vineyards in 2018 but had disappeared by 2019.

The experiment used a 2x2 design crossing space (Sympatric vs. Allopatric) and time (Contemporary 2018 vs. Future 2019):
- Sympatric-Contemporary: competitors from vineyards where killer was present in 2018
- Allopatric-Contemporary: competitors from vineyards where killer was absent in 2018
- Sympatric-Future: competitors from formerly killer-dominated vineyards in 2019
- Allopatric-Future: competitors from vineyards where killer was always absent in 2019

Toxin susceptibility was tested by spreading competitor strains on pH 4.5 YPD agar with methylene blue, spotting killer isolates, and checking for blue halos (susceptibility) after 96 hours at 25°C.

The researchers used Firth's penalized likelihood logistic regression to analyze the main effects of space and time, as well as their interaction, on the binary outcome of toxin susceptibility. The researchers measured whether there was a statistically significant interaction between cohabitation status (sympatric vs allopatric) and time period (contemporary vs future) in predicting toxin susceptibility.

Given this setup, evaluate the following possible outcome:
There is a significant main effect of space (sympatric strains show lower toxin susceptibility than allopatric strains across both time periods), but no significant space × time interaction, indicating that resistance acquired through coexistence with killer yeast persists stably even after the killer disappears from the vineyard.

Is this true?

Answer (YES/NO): NO